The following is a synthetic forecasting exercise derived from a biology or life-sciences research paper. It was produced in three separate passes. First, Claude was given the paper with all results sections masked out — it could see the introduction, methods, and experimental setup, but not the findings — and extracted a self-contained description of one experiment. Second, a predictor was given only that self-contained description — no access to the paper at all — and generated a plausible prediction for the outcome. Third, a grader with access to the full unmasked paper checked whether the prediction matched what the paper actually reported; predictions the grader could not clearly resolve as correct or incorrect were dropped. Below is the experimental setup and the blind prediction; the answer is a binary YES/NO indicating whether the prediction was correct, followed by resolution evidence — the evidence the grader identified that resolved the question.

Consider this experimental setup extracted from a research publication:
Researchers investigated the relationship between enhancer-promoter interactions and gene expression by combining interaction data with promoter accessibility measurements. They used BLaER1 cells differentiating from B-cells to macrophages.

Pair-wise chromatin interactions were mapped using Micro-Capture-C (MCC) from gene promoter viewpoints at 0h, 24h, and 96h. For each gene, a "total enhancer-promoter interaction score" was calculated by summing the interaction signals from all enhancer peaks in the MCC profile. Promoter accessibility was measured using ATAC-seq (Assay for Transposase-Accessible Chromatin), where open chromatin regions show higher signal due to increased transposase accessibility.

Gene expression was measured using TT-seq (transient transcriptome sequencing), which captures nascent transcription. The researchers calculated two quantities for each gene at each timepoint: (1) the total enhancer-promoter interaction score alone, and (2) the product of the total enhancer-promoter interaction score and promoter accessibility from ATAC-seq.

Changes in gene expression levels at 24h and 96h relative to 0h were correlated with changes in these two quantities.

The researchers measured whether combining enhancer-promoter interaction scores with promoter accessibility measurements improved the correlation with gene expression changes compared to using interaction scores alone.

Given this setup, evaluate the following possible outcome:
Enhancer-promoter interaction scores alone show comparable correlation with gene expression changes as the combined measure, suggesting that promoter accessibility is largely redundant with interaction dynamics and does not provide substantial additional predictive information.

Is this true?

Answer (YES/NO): NO